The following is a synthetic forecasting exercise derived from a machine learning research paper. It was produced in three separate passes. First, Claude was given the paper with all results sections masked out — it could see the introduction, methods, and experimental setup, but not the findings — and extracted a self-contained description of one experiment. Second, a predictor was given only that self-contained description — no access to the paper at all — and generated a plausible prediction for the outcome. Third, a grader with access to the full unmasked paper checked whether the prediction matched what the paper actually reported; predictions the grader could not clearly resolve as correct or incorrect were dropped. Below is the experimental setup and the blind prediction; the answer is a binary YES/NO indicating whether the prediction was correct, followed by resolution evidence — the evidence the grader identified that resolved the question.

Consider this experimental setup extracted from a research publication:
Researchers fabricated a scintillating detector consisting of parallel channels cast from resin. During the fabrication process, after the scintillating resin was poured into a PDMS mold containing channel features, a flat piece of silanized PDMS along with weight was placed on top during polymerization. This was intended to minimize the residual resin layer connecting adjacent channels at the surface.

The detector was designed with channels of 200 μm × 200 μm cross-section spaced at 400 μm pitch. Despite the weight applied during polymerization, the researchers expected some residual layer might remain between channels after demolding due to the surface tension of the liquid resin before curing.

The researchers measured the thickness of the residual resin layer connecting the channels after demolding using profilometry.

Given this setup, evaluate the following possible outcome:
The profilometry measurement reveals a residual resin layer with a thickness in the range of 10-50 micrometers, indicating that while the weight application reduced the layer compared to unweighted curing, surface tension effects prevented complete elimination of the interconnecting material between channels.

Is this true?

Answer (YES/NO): NO